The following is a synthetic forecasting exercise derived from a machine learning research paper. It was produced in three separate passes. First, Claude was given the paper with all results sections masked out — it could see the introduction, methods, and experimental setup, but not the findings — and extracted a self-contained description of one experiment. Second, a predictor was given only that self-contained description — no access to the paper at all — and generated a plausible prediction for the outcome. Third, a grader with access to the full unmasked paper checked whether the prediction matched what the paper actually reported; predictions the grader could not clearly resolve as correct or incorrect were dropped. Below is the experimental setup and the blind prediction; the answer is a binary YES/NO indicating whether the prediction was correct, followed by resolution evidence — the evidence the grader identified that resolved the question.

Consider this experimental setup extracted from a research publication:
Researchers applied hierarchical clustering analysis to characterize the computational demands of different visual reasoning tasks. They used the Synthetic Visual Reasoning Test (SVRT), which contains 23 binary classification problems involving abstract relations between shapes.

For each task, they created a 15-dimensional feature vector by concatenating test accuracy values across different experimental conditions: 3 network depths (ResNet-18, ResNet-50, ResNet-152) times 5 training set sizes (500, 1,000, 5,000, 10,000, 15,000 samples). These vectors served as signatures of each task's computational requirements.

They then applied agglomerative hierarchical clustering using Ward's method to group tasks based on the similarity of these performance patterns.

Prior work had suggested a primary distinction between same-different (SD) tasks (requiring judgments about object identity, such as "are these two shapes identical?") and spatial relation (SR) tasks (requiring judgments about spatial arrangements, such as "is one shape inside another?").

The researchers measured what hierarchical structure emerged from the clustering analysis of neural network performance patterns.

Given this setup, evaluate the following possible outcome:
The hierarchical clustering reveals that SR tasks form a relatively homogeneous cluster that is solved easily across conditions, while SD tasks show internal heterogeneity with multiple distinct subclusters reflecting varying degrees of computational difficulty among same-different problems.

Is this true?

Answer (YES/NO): NO